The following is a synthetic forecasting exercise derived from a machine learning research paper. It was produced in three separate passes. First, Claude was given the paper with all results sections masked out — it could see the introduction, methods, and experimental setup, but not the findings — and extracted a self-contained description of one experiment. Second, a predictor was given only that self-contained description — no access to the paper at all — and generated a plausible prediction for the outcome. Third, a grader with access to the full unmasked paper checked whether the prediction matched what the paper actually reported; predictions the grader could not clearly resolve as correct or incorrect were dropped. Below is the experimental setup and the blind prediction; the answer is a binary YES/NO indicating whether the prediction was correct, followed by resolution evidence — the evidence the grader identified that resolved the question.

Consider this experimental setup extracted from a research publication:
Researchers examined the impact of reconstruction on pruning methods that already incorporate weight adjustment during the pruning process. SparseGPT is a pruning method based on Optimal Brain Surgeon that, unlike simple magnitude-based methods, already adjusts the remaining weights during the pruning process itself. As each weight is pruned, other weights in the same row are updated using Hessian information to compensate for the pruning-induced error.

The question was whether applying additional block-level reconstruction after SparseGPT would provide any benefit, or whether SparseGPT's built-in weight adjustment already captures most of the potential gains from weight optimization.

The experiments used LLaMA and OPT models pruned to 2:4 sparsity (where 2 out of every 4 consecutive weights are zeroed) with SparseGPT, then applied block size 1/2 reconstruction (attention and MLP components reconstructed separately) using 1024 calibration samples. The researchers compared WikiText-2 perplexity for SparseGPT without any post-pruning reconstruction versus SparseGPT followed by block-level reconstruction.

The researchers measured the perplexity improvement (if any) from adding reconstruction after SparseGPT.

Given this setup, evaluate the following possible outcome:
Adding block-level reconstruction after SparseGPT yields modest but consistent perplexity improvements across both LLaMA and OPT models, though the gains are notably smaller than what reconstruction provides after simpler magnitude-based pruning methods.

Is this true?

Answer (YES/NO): NO